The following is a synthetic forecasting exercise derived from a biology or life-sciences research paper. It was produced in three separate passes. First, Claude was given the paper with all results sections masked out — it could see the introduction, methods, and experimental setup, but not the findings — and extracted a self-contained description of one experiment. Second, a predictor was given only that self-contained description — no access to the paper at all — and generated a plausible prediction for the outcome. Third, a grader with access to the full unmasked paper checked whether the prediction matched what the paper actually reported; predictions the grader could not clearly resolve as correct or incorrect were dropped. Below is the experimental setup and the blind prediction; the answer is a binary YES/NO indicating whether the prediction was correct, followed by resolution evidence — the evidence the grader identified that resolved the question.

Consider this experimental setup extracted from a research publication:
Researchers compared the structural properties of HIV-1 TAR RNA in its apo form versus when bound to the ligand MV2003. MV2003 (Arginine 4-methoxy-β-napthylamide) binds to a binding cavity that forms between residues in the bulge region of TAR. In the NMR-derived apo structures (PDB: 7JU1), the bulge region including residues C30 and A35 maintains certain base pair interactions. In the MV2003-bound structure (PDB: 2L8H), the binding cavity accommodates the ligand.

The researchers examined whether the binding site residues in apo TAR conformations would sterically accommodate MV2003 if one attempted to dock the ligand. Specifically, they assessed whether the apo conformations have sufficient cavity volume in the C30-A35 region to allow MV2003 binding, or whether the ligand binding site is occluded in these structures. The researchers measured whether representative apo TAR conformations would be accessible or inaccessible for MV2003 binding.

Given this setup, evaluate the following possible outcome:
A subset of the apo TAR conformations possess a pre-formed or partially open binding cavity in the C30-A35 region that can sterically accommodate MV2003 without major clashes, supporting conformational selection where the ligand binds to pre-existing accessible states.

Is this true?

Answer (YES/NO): NO